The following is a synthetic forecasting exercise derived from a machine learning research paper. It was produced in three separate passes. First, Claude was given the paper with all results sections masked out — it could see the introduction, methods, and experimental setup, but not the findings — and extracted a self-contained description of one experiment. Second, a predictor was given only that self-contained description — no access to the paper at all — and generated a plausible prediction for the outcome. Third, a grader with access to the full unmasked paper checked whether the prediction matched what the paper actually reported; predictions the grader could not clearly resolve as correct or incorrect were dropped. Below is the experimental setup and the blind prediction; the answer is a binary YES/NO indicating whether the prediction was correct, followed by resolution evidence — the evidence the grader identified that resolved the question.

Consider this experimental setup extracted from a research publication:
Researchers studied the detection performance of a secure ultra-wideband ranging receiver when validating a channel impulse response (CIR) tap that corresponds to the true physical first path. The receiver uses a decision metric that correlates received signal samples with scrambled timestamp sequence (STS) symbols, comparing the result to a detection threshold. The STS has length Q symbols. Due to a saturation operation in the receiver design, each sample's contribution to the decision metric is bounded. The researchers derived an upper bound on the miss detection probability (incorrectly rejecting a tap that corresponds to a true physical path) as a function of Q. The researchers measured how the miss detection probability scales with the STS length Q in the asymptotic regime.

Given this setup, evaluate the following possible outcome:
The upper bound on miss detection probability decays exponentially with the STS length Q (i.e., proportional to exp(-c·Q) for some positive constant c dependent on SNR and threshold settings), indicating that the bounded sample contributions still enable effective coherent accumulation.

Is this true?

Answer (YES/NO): YES